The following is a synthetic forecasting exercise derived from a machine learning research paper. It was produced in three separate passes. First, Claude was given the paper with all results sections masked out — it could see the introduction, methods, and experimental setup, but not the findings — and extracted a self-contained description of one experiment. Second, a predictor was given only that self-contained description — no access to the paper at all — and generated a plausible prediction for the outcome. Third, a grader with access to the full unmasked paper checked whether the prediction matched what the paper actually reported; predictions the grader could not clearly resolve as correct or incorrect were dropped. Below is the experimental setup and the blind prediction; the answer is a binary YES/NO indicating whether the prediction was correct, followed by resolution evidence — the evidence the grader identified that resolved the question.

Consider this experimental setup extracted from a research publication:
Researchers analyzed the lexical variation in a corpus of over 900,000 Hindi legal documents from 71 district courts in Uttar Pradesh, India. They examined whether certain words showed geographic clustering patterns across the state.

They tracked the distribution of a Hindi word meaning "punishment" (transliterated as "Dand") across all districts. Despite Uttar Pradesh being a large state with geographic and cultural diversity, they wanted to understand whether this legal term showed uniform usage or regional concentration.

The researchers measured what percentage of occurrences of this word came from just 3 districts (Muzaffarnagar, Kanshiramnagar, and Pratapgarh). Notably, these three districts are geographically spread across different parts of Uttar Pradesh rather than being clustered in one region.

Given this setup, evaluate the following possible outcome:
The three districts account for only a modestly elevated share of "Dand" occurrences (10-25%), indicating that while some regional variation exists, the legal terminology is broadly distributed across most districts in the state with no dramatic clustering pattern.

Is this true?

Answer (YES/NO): NO